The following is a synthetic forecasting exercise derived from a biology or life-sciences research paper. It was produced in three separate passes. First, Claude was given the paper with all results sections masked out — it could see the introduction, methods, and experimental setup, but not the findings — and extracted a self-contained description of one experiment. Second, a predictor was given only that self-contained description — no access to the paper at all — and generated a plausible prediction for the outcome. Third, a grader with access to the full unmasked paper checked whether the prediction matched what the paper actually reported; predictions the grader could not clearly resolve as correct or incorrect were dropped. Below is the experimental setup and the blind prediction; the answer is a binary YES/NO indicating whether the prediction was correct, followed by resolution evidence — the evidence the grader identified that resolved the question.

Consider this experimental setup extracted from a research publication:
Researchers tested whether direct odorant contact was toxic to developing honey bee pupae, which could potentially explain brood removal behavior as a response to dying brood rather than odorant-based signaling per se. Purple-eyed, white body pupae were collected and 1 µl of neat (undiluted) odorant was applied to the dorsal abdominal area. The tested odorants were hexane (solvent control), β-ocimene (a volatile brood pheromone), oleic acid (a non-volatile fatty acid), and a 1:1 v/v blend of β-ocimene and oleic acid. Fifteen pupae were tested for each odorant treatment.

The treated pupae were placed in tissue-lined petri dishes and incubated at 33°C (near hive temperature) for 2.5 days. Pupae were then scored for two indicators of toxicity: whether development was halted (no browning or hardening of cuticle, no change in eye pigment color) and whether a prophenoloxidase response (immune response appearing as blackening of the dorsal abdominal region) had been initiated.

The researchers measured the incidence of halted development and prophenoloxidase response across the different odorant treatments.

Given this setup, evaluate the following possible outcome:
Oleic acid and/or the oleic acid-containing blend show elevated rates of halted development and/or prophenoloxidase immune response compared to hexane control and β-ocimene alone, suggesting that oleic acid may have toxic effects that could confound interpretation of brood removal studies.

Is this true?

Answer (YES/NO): YES